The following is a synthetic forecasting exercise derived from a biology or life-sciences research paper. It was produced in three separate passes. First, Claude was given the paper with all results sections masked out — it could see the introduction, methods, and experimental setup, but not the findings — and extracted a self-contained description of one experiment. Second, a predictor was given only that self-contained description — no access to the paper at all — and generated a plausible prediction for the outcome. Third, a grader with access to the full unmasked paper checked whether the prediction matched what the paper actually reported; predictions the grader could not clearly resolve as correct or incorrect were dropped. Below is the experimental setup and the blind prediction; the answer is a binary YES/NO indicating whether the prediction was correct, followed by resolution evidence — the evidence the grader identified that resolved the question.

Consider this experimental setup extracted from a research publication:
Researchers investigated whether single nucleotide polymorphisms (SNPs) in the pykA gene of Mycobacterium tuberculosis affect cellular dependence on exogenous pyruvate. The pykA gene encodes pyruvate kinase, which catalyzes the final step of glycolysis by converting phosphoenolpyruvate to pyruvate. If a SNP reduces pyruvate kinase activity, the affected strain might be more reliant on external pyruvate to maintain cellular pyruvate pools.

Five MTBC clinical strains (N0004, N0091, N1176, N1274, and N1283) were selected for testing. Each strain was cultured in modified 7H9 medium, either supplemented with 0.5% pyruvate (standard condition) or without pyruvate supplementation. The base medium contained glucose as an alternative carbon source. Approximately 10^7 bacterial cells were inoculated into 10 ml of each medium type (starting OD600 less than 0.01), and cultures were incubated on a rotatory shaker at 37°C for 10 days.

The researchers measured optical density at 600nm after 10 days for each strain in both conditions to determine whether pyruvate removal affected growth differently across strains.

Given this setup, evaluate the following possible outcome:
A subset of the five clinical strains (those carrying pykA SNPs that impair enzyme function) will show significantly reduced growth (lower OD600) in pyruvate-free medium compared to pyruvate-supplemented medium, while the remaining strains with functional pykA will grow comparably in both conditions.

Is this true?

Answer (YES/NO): NO